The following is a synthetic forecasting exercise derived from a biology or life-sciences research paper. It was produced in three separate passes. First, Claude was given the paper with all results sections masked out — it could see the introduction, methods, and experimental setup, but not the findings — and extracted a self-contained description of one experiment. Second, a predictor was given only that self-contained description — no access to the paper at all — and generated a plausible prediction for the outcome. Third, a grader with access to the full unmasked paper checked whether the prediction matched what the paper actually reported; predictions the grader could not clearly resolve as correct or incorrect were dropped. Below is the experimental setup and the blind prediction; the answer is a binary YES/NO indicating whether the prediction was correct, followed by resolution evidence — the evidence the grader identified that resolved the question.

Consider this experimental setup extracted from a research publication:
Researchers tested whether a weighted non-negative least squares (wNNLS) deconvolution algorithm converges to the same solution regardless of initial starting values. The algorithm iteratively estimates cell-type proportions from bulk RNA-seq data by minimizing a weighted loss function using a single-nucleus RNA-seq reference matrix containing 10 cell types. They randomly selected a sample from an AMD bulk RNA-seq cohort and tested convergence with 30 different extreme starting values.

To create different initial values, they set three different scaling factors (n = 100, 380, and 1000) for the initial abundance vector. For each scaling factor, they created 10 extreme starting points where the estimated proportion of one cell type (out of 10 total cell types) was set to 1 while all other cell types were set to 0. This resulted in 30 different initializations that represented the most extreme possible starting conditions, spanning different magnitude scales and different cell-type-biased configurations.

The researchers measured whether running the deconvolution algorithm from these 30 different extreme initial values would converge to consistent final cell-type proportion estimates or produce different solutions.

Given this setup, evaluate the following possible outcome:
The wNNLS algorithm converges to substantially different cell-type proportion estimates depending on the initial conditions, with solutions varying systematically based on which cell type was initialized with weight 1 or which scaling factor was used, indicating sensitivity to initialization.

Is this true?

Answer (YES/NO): NO